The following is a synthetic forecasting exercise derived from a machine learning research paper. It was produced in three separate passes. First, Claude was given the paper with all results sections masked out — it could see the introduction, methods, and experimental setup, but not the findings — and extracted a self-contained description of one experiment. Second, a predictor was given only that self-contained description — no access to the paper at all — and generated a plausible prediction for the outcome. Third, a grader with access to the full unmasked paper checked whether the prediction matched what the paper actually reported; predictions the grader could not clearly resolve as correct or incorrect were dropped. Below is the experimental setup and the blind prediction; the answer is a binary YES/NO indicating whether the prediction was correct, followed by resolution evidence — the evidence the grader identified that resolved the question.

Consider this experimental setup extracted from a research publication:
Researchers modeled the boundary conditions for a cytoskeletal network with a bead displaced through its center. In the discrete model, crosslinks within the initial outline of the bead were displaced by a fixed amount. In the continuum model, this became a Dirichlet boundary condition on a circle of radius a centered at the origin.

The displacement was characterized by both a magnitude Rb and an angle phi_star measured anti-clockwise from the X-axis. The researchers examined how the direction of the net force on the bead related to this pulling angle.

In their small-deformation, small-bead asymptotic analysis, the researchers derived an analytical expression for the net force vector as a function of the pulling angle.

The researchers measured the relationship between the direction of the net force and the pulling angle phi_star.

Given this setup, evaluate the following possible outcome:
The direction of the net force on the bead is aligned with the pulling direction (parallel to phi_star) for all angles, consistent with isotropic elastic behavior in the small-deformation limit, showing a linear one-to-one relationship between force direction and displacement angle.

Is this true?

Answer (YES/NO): YES